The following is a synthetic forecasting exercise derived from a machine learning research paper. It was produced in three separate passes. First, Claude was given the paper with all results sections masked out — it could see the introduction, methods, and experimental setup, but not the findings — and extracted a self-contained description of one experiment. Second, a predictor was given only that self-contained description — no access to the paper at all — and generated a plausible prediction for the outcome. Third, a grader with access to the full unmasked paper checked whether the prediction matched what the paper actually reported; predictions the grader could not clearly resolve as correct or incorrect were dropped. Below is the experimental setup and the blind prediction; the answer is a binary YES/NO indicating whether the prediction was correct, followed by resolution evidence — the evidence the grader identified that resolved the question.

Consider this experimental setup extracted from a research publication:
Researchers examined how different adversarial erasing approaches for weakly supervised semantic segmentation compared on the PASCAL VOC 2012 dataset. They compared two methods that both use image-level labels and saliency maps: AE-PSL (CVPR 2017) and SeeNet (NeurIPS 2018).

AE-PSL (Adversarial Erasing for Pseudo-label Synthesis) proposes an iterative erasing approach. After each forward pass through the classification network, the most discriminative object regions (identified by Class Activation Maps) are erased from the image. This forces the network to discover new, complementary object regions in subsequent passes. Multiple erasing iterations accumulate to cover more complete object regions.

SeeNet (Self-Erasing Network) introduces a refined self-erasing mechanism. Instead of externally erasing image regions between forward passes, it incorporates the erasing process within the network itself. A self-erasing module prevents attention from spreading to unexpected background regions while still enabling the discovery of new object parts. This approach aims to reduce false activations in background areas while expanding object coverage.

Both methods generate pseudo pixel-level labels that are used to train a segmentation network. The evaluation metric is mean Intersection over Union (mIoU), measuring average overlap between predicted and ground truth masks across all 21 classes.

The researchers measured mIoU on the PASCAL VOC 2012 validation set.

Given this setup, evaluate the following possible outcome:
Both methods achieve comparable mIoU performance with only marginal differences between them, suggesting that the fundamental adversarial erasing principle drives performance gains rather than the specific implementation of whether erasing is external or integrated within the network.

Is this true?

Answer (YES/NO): NO